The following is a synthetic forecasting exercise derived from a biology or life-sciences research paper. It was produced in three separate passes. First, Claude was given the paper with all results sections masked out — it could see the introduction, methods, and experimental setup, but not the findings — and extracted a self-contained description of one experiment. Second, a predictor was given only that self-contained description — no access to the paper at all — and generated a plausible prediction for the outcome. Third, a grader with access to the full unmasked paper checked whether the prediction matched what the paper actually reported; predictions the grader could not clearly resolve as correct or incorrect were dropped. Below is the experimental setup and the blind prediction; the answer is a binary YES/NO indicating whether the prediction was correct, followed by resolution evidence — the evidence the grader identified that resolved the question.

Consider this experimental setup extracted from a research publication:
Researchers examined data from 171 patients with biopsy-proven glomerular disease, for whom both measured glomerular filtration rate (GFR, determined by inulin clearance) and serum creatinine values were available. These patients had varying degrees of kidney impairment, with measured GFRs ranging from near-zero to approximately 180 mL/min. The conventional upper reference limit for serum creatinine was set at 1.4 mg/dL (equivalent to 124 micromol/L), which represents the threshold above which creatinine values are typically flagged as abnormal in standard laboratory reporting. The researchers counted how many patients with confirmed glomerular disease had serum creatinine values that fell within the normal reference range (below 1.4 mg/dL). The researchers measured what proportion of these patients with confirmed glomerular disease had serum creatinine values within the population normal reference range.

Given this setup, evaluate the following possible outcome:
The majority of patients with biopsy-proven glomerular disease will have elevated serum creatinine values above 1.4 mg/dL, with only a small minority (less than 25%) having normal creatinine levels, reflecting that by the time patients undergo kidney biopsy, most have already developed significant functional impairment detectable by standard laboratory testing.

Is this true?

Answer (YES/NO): NO